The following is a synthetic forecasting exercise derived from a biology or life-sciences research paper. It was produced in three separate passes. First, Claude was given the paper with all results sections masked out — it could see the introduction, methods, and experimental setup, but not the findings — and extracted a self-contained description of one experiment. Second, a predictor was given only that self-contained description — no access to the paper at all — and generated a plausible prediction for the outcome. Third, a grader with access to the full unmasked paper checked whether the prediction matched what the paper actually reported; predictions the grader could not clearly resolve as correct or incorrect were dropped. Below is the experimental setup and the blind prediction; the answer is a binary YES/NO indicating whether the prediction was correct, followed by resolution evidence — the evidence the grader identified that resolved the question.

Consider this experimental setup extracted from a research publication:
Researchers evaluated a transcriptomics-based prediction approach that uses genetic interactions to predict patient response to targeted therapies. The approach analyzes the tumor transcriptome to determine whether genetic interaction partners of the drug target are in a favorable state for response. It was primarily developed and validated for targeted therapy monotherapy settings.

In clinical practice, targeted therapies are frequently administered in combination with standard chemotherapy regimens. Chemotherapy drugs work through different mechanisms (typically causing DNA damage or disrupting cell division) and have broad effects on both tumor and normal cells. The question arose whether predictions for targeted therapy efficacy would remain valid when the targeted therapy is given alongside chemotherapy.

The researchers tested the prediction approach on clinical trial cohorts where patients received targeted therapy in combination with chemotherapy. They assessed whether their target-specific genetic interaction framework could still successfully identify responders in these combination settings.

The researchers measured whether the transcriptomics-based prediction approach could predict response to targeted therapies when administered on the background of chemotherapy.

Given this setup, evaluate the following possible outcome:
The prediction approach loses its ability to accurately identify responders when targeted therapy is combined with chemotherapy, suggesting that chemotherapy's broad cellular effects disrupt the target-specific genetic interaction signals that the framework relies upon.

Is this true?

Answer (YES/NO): NO